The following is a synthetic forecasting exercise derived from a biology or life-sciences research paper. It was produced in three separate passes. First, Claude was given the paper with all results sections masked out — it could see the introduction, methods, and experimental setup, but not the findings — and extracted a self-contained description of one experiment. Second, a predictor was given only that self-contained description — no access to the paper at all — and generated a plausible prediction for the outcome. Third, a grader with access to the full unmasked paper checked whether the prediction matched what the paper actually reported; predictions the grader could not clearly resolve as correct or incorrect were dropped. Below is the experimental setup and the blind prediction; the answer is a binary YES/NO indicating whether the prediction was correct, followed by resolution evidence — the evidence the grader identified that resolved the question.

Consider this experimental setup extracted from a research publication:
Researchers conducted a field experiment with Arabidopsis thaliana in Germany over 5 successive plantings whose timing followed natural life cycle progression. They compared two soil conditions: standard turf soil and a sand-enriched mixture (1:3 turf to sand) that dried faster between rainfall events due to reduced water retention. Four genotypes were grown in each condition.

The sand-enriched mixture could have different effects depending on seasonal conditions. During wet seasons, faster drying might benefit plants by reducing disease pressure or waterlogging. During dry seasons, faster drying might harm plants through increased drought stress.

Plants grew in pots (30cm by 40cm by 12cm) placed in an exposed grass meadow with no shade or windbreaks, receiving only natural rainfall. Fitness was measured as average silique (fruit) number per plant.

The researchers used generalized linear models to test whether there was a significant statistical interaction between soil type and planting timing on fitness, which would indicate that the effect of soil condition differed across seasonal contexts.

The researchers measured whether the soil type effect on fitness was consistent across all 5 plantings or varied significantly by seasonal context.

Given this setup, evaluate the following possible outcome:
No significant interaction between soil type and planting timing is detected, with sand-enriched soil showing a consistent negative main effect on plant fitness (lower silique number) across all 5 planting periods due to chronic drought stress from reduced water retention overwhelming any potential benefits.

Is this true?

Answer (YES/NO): NO